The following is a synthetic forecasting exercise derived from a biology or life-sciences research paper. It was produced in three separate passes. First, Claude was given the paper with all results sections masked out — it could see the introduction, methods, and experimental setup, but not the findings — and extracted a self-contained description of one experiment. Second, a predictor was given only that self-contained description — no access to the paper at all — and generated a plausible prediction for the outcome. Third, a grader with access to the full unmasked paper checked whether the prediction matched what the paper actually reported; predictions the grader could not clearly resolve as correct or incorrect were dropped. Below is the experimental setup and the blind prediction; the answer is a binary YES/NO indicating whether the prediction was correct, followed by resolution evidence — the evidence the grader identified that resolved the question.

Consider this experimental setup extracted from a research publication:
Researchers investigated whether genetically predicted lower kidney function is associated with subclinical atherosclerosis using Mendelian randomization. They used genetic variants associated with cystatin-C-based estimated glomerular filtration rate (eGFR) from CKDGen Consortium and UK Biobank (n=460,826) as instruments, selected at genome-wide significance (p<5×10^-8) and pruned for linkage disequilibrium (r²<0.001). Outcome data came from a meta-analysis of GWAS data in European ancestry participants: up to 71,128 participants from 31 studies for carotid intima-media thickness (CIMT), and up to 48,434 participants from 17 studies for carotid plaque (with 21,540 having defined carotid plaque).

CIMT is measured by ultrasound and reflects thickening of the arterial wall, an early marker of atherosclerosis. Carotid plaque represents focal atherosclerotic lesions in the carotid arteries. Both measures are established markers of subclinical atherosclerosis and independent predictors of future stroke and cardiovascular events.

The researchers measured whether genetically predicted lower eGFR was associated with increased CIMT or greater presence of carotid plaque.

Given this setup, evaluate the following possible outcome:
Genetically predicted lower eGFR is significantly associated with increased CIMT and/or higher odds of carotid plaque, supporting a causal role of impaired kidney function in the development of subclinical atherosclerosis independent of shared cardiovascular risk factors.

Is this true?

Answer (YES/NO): NO